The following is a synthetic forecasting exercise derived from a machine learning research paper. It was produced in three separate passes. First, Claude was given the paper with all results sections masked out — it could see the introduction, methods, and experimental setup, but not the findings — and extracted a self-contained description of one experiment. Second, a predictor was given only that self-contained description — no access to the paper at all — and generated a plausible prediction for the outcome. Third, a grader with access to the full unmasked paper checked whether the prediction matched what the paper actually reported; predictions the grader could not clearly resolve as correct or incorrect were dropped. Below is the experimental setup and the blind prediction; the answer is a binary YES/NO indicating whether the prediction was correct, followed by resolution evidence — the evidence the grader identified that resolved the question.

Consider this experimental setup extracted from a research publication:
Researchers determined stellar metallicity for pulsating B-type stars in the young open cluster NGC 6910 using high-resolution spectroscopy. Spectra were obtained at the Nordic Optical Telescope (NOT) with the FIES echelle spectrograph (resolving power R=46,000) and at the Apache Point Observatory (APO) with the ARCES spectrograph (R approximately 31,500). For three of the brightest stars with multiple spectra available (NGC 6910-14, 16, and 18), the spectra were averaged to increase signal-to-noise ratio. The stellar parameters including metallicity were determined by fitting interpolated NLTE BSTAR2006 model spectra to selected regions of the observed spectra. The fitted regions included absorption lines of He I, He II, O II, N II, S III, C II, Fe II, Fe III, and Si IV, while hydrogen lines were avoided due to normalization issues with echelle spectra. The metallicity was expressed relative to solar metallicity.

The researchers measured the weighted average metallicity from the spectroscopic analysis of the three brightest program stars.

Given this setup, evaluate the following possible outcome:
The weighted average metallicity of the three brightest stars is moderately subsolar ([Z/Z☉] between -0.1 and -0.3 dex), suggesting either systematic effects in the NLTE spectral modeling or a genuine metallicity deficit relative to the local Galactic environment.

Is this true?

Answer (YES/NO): NO